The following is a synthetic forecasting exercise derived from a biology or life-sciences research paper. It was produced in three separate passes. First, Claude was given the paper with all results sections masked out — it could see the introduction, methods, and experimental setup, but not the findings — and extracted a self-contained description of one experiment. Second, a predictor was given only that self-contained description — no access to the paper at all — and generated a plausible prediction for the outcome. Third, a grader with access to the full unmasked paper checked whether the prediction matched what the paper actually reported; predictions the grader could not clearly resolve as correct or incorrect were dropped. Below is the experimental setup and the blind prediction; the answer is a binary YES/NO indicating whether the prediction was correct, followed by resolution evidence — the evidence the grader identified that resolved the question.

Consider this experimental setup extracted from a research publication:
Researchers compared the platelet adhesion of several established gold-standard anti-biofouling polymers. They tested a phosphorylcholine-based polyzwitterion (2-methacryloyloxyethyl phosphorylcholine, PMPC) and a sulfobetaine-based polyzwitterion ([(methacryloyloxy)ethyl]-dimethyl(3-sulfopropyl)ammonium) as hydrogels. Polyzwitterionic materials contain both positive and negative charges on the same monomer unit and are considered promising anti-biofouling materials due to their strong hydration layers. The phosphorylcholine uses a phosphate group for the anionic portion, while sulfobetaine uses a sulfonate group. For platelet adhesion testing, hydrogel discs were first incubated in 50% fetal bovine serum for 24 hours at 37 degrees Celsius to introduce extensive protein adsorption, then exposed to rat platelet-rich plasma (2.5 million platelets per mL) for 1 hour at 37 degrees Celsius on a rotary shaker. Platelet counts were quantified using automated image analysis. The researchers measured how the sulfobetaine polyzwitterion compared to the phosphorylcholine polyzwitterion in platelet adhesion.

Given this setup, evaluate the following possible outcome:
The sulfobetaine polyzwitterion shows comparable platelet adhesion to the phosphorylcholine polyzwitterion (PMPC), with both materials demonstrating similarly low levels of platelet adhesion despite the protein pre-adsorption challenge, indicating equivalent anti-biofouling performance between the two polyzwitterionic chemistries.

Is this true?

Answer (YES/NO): NO